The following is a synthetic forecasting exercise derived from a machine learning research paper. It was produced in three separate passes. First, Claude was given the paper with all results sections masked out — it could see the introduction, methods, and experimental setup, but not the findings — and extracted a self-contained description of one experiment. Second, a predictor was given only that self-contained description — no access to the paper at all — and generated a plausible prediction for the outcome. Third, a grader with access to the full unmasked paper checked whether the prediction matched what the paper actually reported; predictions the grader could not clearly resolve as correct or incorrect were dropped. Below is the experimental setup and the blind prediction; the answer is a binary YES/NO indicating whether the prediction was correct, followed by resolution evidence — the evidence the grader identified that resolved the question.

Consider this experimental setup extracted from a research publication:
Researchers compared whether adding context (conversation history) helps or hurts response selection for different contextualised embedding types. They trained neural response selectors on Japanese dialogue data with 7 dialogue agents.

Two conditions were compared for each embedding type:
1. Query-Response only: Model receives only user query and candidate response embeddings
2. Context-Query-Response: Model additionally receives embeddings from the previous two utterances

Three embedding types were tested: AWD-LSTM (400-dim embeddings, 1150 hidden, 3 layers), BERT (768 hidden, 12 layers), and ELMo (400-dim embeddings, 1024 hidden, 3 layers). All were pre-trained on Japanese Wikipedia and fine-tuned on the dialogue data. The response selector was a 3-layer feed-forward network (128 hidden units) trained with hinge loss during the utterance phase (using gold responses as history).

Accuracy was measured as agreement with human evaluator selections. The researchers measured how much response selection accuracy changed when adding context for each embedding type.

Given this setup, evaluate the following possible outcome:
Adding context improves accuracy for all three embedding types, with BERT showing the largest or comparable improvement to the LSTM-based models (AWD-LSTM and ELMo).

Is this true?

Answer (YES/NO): NO